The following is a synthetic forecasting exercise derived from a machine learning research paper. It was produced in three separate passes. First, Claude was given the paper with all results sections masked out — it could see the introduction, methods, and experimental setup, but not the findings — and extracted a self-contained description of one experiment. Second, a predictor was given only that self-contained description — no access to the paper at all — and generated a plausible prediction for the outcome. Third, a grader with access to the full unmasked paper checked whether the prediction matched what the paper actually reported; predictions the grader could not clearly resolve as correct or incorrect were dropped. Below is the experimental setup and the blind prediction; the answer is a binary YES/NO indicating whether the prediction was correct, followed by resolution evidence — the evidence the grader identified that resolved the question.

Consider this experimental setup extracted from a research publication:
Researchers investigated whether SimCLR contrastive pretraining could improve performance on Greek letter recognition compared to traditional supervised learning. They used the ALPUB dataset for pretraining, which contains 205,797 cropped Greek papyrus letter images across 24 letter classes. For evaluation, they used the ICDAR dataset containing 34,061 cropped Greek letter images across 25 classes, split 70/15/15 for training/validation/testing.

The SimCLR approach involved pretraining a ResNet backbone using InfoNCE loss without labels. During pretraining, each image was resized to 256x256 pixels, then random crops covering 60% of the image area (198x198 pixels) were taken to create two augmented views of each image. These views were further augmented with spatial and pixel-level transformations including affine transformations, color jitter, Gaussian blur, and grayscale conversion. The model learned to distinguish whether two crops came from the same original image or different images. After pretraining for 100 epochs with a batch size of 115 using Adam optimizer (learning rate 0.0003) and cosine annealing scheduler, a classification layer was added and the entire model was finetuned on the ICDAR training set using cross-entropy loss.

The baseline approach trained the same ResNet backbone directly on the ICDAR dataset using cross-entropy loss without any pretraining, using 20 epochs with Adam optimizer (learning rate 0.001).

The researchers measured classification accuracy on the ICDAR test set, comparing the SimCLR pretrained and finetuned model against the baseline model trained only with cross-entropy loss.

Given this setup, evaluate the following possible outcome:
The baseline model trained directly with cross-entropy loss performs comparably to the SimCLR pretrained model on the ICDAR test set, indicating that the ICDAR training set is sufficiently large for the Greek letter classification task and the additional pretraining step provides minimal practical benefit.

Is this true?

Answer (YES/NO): NO